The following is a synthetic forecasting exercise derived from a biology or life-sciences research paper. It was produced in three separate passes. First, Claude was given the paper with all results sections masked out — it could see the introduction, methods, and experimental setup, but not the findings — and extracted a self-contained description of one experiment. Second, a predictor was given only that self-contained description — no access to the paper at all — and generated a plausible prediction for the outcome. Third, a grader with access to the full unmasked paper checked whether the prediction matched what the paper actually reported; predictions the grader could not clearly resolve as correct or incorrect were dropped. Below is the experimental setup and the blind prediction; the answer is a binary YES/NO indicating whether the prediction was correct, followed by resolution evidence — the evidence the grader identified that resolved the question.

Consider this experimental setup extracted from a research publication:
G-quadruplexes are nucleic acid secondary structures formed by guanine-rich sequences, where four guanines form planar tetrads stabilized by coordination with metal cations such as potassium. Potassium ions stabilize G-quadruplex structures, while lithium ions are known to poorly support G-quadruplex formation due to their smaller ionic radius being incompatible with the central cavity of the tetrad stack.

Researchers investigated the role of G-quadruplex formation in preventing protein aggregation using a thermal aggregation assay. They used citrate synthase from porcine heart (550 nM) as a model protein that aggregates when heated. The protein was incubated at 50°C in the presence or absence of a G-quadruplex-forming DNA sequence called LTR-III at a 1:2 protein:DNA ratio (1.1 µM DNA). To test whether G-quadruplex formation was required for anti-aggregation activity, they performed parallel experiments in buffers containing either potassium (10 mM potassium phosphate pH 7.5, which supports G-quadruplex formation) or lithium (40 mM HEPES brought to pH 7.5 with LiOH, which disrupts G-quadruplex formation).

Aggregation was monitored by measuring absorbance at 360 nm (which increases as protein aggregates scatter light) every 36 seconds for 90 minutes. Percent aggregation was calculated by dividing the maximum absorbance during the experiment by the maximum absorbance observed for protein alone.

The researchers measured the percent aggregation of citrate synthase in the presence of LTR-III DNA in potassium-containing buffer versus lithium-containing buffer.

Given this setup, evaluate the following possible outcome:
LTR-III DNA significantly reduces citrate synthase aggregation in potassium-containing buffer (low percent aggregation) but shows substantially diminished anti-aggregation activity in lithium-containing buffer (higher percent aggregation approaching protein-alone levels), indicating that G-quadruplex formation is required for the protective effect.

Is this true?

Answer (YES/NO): NO